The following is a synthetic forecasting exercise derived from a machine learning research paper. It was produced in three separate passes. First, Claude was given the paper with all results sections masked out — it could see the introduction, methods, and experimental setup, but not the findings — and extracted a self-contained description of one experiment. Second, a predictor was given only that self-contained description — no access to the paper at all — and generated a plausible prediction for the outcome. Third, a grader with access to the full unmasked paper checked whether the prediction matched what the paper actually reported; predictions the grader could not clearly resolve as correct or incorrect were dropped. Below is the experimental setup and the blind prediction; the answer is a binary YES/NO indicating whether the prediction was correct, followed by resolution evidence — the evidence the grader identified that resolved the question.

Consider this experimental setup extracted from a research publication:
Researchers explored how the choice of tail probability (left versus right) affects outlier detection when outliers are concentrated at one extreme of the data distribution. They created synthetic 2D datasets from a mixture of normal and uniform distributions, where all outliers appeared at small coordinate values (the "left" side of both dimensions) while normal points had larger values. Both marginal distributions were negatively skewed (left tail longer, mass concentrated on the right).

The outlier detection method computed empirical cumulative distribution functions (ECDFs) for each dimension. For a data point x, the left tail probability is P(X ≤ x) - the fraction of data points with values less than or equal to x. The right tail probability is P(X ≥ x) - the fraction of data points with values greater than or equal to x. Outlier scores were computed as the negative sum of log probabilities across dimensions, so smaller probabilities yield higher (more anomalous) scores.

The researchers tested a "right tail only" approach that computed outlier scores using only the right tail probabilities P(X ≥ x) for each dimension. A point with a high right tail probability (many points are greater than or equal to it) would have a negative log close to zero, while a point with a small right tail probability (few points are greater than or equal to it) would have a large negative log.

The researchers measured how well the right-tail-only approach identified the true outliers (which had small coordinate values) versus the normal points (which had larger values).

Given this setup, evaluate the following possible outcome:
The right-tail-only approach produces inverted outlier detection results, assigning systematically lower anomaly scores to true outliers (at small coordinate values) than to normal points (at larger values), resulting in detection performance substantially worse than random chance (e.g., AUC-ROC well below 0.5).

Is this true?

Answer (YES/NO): YES